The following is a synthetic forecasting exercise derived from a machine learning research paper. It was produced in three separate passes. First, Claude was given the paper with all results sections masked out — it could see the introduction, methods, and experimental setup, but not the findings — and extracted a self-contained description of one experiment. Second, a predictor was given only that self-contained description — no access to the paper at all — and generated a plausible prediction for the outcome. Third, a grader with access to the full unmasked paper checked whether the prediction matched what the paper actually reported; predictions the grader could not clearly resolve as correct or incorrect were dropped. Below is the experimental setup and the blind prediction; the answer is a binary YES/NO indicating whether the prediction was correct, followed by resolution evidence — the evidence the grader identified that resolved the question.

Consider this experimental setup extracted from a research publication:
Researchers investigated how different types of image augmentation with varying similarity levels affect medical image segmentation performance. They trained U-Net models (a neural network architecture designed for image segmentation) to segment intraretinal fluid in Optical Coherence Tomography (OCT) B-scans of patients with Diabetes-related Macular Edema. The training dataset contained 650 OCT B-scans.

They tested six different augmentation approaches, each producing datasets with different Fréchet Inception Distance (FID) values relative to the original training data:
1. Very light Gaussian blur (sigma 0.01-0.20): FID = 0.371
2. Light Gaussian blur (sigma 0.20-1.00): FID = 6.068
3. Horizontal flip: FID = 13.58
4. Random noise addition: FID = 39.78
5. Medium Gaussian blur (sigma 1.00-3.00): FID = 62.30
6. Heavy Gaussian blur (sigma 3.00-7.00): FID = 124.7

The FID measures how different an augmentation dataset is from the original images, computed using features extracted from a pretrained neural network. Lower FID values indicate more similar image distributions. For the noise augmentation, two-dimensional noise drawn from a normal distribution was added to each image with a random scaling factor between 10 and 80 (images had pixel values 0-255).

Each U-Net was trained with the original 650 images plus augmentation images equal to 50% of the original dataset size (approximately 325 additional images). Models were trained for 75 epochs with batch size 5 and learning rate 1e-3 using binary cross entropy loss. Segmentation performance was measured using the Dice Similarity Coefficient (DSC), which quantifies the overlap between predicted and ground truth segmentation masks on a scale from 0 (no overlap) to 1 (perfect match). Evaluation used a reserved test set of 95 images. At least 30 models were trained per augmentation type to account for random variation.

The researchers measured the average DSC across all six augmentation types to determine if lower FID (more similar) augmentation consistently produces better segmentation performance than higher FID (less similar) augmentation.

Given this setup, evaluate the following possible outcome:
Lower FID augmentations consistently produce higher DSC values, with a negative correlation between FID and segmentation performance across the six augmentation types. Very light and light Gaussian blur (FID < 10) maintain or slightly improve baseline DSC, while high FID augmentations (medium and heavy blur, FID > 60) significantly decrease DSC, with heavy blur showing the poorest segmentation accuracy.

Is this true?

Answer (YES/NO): NO